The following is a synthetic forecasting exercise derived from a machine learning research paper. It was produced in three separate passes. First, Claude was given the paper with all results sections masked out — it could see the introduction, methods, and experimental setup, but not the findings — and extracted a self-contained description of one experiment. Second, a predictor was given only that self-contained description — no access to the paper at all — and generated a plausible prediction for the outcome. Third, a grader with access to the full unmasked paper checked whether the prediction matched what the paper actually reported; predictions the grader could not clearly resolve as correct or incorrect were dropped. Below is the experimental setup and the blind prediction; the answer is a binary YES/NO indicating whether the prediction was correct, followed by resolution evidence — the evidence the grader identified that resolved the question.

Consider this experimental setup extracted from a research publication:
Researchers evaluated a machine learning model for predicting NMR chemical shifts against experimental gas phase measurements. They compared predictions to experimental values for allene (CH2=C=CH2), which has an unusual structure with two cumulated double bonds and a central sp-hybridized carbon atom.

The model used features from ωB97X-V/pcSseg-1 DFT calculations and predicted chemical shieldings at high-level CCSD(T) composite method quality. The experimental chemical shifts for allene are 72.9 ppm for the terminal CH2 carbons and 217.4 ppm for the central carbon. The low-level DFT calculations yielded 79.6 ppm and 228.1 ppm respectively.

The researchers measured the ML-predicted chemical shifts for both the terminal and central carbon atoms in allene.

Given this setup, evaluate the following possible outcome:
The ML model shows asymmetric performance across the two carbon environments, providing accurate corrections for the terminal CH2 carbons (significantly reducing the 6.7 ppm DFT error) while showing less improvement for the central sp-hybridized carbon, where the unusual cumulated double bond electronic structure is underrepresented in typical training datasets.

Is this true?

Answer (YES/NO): YES